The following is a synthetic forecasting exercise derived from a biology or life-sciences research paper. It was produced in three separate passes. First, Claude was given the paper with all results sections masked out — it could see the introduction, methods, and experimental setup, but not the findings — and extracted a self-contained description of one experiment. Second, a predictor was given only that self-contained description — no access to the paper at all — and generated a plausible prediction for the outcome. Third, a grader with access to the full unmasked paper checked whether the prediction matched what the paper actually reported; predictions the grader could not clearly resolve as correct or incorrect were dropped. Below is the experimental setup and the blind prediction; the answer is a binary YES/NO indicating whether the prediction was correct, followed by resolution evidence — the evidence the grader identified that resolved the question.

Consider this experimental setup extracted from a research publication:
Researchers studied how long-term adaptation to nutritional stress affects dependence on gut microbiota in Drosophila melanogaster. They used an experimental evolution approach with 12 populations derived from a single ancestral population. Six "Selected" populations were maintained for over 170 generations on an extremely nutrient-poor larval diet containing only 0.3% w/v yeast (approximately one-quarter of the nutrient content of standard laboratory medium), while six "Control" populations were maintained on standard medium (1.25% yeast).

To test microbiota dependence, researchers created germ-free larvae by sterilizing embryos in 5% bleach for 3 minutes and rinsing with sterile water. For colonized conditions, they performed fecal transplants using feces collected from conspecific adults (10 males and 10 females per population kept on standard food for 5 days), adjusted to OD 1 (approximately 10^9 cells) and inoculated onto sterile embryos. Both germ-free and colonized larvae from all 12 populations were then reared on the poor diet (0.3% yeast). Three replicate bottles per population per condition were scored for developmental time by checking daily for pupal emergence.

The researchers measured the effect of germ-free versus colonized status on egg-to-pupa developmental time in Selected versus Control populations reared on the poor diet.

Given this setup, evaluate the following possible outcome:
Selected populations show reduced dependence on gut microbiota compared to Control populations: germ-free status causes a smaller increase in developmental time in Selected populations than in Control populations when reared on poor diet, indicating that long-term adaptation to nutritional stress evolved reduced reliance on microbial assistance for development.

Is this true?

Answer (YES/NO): YES